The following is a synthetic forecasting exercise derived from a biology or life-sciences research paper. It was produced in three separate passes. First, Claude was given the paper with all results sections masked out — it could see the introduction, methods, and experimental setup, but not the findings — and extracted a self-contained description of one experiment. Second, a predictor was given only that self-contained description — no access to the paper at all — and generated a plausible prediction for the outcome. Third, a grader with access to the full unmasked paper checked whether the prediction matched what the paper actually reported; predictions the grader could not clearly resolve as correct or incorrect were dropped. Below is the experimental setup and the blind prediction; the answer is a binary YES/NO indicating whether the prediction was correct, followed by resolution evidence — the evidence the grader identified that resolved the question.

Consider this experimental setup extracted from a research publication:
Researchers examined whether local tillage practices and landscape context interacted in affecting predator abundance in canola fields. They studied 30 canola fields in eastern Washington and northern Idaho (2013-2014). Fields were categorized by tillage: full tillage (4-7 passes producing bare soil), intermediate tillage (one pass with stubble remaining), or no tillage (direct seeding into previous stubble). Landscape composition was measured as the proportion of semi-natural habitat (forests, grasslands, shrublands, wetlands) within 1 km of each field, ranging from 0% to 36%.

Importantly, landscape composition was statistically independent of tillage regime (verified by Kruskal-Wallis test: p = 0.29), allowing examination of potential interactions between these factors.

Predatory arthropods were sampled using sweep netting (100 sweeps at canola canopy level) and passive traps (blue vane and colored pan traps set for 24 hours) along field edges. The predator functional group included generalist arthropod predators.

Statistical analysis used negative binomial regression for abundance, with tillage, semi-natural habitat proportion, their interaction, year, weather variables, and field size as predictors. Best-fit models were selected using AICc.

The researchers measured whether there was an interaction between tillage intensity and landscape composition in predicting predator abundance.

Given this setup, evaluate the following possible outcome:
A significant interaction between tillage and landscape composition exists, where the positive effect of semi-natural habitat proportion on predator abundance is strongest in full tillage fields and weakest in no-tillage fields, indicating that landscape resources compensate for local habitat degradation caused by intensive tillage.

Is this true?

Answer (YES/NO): NO